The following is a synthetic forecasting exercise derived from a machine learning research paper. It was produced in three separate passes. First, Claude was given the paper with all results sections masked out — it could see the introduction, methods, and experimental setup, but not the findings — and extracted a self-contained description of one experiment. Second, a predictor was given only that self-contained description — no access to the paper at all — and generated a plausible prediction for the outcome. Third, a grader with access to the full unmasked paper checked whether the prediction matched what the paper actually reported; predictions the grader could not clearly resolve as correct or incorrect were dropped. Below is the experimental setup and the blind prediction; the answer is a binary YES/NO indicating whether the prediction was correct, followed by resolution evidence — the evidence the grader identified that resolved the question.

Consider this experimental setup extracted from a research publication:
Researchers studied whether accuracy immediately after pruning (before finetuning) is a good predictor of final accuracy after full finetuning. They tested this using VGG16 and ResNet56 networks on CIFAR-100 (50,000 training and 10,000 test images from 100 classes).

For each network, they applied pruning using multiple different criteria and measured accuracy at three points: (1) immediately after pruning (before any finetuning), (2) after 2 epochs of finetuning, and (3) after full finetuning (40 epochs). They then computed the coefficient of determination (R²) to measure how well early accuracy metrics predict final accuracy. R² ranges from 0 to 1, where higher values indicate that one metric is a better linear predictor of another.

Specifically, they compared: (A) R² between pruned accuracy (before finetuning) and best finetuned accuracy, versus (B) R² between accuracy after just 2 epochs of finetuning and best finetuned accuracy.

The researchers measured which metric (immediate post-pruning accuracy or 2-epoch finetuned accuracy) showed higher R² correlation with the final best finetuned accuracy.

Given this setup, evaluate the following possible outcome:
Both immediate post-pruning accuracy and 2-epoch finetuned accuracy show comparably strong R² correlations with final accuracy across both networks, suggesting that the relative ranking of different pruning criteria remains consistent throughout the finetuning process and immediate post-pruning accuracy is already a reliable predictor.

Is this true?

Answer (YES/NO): NO